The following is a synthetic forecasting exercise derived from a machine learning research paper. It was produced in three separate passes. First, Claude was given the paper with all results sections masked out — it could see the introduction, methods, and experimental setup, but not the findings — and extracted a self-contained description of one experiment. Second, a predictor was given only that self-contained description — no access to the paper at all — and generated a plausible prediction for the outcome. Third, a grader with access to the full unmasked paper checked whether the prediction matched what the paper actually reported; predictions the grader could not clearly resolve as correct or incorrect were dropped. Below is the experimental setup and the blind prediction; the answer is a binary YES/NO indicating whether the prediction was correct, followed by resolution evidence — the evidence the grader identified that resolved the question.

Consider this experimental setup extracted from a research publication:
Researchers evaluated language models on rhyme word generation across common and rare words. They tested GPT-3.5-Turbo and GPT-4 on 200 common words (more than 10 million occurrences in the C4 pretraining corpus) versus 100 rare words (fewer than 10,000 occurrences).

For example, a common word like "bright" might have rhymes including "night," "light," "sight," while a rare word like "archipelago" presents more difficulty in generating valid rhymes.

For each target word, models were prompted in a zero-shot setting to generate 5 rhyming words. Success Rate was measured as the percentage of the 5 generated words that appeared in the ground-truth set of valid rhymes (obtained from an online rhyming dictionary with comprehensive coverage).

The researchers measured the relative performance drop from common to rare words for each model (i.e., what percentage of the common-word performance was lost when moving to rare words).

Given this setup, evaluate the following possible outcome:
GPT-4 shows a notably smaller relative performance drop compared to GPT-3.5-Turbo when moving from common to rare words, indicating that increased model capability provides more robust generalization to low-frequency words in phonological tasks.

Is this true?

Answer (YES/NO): NO